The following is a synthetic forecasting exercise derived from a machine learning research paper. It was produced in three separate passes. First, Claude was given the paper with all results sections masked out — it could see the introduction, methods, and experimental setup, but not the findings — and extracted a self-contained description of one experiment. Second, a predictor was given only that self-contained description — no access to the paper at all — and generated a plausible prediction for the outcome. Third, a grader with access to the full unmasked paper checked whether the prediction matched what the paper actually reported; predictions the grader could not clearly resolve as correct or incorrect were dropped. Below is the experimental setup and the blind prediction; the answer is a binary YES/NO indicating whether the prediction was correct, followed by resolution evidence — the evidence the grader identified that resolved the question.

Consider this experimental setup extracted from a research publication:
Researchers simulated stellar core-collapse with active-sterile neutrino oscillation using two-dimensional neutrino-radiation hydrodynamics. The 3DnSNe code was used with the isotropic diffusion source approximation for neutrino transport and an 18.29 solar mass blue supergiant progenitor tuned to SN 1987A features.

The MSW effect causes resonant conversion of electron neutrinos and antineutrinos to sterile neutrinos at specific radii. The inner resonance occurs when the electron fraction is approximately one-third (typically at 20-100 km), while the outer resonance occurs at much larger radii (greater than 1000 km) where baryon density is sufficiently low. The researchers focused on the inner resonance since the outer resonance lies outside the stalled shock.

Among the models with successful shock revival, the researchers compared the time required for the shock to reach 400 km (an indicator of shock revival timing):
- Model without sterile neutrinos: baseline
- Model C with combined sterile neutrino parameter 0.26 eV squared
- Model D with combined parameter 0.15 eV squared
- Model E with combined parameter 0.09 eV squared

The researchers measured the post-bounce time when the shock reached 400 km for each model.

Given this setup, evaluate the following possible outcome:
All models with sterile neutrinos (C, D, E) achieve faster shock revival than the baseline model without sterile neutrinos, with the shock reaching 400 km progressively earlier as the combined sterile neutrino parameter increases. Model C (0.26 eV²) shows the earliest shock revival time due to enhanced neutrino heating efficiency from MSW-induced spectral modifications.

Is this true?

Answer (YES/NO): NO